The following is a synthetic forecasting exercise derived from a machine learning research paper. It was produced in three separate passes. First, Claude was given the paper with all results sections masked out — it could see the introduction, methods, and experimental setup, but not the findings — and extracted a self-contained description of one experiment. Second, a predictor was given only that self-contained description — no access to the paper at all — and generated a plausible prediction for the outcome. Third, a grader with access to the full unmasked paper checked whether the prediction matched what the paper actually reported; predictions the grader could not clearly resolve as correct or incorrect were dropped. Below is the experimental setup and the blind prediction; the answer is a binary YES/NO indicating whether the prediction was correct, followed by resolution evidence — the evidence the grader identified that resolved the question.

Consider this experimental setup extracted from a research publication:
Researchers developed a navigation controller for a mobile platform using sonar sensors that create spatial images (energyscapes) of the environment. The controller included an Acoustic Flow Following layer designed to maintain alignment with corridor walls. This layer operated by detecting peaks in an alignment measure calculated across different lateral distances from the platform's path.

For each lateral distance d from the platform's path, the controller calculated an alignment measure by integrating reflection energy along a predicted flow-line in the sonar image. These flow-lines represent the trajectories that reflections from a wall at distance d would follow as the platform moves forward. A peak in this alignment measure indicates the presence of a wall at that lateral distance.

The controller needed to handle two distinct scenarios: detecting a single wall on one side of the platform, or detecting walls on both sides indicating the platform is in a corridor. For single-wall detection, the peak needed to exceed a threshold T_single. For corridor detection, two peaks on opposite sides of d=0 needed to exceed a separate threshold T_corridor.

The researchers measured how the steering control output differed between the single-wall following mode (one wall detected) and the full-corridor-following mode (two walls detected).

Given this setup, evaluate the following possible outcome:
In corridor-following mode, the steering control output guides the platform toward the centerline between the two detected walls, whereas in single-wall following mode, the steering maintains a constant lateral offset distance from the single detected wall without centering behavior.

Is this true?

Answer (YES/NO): YES